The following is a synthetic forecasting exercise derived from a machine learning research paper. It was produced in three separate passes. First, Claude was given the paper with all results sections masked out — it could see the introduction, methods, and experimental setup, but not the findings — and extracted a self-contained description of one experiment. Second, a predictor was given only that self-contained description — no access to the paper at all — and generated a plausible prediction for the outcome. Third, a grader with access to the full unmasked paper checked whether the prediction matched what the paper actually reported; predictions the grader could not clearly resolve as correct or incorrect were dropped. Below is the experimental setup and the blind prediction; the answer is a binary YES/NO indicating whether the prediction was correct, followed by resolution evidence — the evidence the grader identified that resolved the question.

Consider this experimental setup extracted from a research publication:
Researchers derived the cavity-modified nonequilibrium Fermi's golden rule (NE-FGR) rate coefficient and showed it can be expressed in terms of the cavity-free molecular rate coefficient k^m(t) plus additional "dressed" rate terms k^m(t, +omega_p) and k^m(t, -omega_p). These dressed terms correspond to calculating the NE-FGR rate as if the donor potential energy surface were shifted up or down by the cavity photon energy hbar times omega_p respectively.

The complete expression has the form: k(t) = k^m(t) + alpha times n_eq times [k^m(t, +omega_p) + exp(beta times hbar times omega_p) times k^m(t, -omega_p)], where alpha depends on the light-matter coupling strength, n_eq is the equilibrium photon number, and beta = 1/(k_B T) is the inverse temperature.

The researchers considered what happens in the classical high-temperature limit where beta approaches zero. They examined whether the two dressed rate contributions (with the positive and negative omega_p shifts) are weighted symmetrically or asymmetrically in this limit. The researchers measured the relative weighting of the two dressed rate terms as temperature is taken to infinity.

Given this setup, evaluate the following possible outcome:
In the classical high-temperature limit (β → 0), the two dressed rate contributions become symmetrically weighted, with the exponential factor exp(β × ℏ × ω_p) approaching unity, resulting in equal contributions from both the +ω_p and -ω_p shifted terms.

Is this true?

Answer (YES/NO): YES